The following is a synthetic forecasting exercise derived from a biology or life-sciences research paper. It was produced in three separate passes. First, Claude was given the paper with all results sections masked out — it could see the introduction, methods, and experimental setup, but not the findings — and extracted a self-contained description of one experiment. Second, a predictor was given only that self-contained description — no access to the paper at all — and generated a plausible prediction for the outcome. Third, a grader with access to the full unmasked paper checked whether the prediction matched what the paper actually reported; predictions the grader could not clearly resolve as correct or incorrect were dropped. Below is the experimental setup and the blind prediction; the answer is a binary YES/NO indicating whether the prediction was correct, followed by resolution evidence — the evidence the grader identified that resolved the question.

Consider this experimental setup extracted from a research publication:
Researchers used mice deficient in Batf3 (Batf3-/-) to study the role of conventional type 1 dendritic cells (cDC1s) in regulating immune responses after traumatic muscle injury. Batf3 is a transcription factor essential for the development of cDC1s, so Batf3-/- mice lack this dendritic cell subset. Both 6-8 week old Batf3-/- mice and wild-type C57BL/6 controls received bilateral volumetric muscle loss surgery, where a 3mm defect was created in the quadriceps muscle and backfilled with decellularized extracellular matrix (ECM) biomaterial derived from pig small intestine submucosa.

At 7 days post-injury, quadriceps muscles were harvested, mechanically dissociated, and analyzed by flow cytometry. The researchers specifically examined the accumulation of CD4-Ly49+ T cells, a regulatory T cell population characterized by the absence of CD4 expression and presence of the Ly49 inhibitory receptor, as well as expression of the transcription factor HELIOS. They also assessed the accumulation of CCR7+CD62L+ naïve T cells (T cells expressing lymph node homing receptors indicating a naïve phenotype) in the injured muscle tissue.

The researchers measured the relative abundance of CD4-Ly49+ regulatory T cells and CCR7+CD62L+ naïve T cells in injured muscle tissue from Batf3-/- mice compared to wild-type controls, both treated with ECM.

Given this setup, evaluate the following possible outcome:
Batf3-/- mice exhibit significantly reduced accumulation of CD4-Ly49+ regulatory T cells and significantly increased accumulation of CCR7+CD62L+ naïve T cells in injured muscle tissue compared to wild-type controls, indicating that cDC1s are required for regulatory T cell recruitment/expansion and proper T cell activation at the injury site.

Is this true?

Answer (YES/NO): NO